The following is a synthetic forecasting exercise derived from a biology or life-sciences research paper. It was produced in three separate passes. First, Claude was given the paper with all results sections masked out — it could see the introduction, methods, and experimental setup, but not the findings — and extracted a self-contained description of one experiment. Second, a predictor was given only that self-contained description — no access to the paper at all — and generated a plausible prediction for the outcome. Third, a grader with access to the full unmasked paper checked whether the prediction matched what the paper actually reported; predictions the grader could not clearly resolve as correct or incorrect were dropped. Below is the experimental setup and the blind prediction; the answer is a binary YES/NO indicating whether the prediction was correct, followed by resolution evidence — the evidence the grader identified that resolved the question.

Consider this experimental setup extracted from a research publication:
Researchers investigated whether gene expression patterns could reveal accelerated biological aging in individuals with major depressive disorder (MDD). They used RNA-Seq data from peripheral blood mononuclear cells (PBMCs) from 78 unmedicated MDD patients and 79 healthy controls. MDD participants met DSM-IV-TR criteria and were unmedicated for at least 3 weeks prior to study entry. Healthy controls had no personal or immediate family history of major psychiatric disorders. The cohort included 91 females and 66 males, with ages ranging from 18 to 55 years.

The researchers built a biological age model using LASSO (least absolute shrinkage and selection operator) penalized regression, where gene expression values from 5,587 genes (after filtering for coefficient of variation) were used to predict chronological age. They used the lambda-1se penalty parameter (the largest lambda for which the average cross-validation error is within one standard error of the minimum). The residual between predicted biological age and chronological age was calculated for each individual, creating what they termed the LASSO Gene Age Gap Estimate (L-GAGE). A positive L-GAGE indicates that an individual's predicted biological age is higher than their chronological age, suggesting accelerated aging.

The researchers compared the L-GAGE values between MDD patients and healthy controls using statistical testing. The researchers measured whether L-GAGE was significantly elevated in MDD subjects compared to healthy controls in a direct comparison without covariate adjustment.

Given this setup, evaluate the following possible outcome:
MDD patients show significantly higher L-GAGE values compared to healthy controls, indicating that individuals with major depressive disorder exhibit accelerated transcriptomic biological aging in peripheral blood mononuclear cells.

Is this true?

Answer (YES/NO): NO